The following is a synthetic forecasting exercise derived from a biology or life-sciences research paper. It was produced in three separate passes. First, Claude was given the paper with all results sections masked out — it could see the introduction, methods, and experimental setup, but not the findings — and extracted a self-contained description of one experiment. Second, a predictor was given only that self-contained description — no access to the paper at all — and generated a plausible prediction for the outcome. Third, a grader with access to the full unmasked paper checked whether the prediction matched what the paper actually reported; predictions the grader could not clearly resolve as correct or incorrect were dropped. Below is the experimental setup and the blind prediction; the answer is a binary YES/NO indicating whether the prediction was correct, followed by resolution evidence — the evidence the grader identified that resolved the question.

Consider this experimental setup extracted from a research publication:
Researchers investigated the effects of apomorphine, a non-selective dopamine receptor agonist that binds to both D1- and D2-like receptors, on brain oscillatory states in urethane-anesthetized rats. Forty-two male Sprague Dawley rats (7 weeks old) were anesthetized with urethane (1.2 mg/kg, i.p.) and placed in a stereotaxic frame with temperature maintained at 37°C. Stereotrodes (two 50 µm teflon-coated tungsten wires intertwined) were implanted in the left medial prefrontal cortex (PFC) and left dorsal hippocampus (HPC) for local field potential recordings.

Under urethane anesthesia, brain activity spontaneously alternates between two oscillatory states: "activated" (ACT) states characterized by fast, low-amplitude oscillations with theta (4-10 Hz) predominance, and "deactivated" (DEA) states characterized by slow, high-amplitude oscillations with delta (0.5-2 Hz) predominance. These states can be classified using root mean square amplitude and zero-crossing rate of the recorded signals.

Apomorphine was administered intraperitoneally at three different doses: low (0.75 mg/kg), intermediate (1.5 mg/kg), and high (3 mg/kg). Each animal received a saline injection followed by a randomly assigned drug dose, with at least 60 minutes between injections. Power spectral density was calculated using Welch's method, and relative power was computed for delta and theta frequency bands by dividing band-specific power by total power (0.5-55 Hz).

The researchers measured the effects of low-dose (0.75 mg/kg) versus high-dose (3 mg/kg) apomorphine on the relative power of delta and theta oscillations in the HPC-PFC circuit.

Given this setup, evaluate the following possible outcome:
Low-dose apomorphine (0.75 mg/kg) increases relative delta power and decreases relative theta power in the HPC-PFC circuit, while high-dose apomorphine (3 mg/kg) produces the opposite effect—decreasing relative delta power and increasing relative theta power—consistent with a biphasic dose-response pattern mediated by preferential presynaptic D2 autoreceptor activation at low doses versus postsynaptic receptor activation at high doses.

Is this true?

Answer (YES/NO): YES